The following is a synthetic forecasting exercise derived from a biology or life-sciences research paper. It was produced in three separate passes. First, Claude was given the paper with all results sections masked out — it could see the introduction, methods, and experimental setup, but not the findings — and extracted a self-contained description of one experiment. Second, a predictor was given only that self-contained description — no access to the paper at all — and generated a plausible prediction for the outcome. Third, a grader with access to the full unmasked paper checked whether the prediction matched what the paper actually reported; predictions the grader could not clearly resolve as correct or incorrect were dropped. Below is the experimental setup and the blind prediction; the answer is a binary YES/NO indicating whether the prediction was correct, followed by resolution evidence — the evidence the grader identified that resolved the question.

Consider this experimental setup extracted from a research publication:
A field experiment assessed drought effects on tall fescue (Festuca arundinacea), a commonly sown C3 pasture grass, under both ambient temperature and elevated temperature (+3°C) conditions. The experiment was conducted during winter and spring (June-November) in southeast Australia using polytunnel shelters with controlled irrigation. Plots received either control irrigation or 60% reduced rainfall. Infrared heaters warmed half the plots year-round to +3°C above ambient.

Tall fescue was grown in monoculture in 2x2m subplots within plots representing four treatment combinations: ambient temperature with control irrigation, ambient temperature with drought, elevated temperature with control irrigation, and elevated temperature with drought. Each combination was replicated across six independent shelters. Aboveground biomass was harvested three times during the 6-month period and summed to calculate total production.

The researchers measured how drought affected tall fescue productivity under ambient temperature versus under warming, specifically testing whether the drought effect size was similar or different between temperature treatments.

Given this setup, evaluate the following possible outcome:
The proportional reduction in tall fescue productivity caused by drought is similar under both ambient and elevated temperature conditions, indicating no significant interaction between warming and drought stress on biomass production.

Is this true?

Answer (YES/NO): YES